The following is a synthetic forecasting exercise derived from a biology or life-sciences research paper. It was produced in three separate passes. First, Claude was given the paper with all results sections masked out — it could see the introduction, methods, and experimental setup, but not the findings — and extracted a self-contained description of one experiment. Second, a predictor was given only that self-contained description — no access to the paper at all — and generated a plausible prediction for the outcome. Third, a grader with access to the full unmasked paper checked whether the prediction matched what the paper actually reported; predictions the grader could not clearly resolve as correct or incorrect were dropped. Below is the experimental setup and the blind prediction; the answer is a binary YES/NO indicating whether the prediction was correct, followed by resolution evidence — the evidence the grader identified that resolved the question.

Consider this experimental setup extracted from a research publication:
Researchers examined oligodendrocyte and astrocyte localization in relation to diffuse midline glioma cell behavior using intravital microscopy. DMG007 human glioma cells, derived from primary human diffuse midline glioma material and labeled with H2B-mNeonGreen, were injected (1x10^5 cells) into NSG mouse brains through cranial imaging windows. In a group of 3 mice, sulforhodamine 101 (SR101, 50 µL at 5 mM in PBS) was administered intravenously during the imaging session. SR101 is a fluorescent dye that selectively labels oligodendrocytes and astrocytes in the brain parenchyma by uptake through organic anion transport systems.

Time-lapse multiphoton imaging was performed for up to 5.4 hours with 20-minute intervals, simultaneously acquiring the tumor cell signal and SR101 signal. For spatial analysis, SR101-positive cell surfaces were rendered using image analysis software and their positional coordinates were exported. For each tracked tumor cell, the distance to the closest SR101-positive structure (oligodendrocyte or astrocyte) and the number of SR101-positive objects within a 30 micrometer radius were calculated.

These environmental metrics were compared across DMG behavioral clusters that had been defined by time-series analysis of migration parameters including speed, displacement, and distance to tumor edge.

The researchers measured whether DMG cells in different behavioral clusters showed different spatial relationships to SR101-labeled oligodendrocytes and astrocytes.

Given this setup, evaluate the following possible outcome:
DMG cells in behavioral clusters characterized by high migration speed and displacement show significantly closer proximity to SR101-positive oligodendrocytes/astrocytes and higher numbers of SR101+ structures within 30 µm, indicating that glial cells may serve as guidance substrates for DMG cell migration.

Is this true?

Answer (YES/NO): NO